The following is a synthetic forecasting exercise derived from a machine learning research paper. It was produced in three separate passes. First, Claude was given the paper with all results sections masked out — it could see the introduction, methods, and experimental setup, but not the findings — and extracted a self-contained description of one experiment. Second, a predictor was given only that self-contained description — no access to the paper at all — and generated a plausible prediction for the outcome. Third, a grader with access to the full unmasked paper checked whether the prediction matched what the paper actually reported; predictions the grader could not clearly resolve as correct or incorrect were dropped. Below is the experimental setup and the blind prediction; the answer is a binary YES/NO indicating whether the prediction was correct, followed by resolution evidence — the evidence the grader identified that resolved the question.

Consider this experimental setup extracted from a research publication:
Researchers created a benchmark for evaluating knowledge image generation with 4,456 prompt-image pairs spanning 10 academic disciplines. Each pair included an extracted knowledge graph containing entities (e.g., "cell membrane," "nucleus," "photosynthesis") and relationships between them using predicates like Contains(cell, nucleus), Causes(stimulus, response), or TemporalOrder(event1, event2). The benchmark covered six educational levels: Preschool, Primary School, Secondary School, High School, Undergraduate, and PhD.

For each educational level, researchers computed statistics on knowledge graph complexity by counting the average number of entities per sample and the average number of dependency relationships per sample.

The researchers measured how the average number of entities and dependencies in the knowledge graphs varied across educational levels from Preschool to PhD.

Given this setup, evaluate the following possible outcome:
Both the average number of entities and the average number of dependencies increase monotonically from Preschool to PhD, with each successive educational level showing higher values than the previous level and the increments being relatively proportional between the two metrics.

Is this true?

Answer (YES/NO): NO